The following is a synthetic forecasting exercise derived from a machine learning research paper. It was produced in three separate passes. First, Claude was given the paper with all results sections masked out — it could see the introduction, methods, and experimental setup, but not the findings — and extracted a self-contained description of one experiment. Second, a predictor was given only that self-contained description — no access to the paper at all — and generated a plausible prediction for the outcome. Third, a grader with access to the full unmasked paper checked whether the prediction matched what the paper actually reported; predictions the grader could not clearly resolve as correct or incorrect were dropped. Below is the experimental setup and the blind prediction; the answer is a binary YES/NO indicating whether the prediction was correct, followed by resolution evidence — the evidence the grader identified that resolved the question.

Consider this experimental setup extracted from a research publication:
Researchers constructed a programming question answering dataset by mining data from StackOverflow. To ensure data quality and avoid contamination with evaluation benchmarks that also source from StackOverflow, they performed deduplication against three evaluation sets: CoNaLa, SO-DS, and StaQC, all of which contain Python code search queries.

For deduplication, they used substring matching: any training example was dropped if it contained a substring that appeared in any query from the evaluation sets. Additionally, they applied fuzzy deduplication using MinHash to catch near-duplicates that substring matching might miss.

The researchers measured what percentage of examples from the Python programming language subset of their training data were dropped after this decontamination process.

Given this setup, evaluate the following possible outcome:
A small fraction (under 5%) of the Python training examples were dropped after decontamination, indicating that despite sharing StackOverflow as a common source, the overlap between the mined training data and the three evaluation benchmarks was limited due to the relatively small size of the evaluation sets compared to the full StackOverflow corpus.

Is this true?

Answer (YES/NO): YES